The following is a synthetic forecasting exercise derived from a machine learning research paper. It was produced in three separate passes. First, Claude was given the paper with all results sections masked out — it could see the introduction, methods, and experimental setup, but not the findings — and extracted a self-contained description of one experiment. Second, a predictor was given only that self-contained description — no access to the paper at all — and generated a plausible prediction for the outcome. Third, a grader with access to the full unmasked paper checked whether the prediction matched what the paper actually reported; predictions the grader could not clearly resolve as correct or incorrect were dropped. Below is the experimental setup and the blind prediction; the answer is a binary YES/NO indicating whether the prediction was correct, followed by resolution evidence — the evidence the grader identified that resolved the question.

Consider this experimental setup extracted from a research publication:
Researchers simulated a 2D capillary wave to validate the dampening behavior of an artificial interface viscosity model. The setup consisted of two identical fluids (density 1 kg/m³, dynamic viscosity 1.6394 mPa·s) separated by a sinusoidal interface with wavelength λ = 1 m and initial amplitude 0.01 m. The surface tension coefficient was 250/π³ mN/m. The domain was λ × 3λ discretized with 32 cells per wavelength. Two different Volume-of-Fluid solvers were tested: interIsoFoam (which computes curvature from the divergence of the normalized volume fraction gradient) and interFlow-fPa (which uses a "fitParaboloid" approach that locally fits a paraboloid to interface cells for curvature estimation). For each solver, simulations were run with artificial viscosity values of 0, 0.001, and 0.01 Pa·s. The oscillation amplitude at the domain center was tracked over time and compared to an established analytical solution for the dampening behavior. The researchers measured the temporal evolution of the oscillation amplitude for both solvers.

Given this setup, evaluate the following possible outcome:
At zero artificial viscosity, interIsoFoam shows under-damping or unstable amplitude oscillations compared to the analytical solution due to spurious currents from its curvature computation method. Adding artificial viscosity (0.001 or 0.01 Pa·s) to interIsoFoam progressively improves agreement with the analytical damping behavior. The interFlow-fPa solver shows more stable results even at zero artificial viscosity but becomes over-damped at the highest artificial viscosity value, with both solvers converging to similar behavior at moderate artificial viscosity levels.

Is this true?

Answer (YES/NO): NO